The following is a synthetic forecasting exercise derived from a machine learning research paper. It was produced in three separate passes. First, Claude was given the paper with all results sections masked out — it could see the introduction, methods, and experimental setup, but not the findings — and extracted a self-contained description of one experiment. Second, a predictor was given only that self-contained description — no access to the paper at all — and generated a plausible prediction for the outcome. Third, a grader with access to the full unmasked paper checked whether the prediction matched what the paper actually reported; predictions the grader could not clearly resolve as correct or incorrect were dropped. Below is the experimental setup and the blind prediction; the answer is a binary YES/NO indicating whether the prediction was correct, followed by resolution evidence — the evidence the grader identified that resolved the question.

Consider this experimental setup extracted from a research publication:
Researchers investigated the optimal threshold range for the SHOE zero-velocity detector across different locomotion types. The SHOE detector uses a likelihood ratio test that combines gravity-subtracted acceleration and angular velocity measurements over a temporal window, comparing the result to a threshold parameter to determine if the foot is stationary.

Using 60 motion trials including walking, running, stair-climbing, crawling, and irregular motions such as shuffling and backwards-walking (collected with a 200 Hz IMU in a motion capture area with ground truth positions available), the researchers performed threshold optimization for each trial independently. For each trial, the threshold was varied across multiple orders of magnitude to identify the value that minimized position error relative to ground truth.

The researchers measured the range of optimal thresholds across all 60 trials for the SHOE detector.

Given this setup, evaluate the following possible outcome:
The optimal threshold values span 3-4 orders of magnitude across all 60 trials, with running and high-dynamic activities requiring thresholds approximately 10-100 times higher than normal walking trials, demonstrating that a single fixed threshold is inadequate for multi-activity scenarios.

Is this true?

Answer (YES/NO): YES